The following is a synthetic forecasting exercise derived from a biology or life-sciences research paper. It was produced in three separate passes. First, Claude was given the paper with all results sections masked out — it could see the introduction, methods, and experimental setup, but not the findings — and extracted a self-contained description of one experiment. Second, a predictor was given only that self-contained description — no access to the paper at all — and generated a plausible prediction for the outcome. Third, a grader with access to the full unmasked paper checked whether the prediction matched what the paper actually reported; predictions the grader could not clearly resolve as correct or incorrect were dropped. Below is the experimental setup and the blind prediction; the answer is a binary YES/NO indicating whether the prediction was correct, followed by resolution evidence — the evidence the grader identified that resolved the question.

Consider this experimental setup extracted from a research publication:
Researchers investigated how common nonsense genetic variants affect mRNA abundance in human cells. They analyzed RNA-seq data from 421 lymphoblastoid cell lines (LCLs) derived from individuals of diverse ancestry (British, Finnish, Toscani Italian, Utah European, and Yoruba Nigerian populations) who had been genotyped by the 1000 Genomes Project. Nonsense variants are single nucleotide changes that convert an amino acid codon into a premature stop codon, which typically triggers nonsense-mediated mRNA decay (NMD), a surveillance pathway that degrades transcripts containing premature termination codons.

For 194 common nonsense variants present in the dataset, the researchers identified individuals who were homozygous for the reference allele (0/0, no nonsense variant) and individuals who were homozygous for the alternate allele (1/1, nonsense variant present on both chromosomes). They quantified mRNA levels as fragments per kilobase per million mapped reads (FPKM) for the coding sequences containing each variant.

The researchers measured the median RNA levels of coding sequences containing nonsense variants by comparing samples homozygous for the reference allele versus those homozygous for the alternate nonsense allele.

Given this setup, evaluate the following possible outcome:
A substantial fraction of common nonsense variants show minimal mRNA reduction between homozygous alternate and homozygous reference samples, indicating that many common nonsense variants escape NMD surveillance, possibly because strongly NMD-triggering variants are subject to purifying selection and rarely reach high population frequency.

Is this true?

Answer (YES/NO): YES